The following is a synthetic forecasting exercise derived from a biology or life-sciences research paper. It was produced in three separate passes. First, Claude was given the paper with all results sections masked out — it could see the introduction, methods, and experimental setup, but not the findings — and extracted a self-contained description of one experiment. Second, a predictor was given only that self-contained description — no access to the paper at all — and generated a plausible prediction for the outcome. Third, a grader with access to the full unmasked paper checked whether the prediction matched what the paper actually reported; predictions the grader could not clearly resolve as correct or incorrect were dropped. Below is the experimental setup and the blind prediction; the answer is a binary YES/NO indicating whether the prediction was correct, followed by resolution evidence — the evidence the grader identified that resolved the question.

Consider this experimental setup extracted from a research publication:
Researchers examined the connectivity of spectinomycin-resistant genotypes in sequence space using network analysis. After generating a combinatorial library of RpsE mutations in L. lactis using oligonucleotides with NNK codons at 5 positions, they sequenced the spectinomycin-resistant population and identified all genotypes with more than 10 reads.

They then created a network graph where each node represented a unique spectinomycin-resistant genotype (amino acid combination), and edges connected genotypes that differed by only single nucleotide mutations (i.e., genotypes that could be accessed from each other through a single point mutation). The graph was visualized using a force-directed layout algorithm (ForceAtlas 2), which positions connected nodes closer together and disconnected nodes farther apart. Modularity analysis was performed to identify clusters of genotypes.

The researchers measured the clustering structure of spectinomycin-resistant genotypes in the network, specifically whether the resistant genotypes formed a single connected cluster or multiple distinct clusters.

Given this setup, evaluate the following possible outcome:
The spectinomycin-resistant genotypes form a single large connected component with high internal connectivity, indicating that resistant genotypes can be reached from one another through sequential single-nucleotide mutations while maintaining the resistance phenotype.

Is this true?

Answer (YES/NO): NO